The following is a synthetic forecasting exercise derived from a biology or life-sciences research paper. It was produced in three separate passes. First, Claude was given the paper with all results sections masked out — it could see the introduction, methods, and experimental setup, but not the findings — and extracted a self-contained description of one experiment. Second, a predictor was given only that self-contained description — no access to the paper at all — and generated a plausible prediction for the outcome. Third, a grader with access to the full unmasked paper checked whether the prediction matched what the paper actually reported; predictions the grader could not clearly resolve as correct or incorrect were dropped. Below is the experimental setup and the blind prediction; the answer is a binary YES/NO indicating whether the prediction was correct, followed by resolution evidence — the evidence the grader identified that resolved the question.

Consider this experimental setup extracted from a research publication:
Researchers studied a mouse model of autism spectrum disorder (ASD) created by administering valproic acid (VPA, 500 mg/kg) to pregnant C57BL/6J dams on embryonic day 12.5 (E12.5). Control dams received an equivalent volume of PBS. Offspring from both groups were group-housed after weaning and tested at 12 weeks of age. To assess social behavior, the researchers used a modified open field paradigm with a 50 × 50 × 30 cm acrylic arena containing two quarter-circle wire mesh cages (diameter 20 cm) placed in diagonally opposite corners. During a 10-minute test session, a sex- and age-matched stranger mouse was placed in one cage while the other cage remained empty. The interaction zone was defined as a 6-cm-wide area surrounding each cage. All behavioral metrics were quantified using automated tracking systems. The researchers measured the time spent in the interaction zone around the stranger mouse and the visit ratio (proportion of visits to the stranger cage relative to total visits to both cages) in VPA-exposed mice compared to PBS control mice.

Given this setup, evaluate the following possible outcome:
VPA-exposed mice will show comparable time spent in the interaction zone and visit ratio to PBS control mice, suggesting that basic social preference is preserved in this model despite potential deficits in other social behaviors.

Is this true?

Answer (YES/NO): NO